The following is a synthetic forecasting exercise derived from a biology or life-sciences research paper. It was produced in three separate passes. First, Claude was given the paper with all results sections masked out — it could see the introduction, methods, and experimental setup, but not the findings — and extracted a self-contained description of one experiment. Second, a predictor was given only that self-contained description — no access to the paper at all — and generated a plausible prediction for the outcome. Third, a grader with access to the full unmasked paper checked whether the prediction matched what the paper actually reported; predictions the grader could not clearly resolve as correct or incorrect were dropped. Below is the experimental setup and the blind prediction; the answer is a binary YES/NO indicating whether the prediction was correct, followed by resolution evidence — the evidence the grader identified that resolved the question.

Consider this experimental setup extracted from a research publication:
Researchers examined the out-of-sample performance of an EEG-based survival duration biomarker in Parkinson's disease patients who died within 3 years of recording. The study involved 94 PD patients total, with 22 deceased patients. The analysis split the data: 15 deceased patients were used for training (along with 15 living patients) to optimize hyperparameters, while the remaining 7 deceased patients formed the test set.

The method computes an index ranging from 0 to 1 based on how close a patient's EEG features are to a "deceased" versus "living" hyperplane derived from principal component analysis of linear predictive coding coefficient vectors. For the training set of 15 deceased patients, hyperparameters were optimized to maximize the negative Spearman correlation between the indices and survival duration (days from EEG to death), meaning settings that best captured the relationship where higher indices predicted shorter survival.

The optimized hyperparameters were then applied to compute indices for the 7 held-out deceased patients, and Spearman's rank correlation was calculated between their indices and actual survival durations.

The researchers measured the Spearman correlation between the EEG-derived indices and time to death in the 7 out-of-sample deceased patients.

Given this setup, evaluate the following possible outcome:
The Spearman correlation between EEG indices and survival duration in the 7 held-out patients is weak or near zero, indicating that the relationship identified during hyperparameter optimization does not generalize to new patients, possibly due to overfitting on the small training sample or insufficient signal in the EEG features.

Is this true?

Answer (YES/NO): NO